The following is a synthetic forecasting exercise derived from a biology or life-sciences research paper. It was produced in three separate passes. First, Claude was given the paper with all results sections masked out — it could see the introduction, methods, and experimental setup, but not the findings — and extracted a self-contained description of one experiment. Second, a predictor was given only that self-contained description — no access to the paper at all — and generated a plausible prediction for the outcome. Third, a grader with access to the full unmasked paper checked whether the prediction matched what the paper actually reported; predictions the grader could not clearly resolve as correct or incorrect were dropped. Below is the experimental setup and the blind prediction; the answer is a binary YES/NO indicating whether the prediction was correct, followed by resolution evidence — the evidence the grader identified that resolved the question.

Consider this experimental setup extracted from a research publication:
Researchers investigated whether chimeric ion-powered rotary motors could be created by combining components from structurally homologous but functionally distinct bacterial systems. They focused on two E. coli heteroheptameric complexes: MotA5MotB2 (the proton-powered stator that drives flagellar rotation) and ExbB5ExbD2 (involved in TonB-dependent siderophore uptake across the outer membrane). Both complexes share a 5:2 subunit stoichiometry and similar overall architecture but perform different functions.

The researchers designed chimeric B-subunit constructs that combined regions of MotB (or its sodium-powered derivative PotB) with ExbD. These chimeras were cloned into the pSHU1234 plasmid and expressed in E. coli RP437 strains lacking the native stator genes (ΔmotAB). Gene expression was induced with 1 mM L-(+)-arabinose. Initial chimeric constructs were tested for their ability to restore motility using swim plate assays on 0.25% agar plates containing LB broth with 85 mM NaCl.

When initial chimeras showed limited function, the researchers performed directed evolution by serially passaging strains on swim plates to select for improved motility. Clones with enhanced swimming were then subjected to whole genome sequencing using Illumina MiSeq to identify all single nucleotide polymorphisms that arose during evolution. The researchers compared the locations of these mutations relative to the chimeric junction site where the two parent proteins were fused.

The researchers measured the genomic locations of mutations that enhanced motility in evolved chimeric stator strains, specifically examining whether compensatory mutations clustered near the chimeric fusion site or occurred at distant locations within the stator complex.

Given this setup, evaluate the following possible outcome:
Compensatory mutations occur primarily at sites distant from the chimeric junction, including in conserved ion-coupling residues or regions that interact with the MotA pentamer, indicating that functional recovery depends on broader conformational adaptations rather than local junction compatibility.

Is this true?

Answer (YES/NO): NO